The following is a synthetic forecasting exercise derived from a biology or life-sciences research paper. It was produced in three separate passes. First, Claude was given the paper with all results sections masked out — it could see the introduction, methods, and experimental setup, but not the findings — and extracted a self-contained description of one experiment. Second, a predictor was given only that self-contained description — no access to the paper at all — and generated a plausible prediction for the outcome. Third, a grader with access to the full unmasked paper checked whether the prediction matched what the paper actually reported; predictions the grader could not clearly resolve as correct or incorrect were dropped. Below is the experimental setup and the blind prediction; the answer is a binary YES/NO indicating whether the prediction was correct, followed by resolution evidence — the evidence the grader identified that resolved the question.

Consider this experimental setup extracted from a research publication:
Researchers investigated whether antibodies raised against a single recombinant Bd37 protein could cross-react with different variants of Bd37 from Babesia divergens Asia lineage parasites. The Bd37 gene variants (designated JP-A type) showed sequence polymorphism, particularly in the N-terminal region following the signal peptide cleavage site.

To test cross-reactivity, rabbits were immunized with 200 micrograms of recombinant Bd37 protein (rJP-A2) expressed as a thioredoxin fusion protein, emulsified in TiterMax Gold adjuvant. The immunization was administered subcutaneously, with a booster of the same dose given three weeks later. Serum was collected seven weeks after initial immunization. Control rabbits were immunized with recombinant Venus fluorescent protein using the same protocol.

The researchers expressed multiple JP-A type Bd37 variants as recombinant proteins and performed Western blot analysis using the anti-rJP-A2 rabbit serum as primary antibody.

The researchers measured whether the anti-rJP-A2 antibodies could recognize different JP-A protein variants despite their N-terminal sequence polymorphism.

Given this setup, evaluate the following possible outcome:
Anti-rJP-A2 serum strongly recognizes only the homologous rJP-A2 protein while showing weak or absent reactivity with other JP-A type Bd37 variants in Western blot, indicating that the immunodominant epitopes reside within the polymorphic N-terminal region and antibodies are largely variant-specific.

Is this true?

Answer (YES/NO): NO